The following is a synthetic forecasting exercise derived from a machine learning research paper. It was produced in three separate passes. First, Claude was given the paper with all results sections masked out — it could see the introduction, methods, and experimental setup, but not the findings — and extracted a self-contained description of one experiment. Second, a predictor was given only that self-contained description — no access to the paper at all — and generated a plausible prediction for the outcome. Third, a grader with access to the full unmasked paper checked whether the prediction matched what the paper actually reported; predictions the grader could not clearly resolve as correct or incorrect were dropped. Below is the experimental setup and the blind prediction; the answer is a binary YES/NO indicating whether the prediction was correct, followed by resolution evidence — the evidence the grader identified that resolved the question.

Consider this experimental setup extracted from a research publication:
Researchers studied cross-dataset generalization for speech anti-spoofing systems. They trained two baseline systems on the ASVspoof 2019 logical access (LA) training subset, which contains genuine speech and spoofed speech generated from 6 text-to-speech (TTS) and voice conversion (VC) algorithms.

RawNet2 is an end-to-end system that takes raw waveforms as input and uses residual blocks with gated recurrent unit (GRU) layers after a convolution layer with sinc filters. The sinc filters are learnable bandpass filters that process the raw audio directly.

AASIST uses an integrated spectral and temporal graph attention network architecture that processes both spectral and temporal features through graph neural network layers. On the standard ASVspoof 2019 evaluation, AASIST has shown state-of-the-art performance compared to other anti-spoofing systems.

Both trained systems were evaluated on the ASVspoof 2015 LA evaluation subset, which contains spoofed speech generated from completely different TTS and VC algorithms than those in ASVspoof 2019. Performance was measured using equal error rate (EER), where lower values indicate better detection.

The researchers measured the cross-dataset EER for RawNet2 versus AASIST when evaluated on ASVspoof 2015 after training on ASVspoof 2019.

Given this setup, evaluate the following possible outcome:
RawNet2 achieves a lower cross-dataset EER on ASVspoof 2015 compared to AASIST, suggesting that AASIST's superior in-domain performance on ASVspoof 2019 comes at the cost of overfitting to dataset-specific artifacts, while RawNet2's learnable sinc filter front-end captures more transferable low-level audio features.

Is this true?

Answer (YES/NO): NO